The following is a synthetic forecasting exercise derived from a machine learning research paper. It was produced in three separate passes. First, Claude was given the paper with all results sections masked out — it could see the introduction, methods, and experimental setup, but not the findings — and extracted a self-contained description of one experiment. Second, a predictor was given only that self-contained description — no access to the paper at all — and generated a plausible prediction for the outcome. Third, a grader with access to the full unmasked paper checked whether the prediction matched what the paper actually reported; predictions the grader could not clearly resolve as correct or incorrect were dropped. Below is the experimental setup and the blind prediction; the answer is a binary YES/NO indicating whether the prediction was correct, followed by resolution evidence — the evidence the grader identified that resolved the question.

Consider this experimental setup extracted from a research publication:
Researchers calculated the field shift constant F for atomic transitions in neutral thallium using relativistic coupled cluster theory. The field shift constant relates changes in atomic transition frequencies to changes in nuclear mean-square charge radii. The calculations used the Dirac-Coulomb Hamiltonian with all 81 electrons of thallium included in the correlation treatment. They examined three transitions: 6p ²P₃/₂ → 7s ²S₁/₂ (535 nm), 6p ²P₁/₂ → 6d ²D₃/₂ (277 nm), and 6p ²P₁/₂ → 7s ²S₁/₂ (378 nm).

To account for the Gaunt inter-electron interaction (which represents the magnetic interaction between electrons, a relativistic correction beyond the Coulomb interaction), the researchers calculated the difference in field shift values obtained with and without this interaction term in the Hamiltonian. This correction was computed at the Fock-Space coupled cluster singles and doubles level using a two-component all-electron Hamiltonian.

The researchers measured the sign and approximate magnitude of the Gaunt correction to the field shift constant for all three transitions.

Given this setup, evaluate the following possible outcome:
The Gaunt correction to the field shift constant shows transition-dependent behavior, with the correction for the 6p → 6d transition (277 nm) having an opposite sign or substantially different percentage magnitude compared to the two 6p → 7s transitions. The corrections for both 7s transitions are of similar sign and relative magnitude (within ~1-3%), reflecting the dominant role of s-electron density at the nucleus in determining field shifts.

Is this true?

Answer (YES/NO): NO